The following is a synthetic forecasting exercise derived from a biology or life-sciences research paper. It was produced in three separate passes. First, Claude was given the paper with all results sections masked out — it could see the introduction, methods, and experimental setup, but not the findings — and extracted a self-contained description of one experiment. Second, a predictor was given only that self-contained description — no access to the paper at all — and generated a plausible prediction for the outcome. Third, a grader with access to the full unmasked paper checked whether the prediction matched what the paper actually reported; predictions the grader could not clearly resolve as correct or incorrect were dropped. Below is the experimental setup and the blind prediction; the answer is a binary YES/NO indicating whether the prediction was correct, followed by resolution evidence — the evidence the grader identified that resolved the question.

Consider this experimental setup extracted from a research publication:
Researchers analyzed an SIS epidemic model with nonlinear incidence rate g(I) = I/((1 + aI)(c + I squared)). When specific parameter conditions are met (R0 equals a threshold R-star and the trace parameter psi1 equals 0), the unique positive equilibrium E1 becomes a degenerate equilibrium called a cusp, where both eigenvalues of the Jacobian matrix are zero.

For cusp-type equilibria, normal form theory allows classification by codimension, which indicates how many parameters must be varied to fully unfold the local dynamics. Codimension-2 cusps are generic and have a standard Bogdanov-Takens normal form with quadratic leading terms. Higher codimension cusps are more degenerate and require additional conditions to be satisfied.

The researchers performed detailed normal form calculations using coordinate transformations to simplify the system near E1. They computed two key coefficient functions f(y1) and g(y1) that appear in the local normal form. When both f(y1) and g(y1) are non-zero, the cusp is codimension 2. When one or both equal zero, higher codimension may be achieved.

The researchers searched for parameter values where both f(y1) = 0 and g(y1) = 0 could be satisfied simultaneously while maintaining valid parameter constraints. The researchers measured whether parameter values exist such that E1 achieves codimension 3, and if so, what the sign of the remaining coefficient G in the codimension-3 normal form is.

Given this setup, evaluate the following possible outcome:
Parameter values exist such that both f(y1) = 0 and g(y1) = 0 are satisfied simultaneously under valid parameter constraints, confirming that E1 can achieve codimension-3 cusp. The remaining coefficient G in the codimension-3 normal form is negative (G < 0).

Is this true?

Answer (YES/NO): YES